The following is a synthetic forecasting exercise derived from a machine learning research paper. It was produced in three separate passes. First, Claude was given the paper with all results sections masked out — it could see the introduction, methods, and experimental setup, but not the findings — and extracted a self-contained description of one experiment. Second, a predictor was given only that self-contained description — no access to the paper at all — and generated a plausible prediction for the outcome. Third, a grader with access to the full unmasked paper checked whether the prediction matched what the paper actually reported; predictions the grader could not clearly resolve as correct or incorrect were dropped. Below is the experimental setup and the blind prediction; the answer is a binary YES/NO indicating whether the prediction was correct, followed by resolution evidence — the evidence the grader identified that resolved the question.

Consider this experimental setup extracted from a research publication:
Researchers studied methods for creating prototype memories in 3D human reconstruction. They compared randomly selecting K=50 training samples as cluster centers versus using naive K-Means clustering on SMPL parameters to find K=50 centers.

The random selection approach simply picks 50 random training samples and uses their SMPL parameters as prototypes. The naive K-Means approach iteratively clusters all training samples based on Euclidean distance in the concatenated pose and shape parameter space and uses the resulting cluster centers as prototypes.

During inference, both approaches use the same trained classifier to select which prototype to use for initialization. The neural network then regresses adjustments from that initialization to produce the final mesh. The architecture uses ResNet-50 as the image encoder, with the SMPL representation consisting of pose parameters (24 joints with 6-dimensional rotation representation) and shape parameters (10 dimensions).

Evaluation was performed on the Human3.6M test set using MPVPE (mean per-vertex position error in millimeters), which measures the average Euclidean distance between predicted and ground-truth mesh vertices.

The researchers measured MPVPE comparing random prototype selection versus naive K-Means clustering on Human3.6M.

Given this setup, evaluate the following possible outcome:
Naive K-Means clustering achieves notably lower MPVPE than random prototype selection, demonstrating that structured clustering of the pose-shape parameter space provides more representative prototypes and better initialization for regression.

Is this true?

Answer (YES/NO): NO